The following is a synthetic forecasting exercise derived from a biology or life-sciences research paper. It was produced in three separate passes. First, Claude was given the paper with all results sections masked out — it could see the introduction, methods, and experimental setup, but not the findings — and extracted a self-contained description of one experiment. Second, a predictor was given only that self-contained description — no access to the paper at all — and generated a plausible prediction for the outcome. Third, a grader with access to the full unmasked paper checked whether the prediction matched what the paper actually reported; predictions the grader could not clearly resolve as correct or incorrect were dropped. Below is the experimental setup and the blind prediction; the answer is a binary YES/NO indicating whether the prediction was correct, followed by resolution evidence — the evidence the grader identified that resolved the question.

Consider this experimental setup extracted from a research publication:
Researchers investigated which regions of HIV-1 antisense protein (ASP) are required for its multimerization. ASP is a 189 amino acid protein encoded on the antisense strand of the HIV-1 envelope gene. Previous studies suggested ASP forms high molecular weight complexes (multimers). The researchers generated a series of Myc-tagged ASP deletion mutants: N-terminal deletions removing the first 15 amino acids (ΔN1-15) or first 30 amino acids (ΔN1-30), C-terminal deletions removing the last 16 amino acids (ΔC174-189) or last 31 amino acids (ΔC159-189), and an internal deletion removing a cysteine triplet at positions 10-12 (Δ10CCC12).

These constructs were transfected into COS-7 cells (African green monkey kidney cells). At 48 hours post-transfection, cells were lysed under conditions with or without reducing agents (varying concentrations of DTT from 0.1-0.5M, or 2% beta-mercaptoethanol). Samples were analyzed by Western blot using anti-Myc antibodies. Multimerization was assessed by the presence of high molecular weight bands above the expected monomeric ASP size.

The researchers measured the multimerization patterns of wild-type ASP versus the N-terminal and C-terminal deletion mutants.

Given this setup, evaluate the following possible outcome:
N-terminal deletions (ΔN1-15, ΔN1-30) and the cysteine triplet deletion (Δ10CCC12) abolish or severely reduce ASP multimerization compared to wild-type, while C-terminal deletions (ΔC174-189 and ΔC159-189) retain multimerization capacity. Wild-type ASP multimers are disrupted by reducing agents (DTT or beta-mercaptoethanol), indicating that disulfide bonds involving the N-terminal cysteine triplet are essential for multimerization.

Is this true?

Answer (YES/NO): NO